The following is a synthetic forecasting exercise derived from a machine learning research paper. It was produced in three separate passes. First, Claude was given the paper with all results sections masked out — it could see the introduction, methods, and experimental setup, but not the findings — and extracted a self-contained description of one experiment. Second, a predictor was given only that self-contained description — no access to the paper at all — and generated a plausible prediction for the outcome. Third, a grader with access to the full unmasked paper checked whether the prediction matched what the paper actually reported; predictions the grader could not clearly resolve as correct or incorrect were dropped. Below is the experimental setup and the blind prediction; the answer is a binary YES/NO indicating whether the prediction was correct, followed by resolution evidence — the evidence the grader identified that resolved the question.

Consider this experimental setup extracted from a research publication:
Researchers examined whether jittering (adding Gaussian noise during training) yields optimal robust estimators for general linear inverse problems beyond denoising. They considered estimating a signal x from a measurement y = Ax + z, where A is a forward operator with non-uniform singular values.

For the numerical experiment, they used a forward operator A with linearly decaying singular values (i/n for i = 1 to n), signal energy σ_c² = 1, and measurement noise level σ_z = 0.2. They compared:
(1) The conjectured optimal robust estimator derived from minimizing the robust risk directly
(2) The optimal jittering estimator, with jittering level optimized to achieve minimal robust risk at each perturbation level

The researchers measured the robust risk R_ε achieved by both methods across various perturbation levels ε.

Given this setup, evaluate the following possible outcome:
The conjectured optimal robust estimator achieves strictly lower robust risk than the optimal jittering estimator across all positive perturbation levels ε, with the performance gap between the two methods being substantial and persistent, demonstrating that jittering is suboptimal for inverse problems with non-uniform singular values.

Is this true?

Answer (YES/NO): NO